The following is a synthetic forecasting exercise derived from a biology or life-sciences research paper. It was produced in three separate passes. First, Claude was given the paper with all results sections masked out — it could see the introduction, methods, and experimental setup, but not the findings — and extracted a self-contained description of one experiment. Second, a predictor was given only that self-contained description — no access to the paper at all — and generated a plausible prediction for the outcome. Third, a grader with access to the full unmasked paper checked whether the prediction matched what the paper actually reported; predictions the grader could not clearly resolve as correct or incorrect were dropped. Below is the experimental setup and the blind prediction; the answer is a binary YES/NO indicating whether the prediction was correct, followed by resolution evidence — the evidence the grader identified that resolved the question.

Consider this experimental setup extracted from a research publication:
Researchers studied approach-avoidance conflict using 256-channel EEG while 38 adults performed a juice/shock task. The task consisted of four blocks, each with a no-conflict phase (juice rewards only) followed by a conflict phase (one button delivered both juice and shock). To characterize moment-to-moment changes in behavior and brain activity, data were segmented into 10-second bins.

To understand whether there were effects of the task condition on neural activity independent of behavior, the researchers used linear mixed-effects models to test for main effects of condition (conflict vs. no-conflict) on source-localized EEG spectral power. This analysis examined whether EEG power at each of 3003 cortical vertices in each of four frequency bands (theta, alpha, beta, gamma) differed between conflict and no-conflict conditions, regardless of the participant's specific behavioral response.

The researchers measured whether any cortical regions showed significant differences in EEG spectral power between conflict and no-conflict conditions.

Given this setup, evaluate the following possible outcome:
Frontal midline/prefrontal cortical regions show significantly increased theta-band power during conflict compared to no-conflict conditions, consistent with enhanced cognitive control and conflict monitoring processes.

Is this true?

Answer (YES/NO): NO